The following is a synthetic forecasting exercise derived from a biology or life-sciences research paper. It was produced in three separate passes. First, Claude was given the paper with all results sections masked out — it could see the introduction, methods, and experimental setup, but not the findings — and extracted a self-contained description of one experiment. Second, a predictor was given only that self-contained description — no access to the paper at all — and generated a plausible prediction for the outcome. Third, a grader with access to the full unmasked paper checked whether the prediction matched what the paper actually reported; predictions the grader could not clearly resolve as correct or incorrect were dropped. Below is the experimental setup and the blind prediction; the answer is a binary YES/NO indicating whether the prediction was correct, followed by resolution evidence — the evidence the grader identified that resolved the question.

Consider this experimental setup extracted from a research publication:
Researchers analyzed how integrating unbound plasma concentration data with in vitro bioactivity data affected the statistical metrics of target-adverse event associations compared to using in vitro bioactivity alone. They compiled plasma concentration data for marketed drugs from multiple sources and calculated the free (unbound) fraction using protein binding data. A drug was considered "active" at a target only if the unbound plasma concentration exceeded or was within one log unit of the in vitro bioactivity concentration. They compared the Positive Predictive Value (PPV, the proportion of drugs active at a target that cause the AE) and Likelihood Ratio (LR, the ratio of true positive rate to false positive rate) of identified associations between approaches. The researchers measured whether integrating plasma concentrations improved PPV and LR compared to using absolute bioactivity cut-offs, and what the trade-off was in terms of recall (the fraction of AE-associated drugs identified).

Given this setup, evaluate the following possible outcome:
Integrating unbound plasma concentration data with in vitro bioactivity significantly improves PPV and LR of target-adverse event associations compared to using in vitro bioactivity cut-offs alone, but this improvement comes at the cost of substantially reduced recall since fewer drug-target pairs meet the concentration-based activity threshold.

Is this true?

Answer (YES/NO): YES